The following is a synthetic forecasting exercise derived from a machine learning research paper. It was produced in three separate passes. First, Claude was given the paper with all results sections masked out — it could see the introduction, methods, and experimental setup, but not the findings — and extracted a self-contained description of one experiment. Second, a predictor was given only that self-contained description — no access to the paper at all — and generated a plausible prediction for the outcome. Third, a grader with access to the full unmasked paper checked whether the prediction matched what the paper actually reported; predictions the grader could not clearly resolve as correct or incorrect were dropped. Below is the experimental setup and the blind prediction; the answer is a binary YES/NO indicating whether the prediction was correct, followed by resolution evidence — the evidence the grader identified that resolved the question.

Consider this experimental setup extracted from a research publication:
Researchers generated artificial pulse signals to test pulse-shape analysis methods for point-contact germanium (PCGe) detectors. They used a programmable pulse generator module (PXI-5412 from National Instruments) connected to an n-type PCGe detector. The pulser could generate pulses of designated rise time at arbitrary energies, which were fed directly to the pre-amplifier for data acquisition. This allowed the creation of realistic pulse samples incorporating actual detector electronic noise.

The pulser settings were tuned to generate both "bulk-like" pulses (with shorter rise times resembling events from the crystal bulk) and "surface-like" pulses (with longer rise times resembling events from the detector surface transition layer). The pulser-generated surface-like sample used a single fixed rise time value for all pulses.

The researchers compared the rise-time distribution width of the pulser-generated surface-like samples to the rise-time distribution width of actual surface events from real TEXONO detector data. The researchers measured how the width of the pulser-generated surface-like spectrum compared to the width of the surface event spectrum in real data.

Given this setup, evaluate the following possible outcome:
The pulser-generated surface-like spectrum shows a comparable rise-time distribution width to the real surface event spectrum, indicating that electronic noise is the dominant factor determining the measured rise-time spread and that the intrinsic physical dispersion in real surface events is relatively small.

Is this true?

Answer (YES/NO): NO